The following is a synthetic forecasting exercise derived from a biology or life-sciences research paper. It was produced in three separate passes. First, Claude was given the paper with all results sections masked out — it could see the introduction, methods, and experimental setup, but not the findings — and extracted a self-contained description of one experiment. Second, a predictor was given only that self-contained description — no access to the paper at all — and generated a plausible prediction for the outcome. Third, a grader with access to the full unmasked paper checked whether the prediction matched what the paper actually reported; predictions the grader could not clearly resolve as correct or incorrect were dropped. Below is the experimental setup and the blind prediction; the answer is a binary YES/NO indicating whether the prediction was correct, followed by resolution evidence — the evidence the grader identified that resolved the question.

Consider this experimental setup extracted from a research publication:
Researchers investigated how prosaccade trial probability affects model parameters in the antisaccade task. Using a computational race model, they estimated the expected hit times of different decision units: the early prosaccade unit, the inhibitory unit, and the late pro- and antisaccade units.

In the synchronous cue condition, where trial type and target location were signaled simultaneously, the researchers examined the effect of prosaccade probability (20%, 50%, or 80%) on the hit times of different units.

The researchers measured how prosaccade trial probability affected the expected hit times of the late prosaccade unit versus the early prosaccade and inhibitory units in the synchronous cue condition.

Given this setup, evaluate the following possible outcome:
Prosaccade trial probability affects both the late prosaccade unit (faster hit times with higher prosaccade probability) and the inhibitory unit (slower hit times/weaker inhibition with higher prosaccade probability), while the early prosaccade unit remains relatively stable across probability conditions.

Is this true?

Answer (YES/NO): NO